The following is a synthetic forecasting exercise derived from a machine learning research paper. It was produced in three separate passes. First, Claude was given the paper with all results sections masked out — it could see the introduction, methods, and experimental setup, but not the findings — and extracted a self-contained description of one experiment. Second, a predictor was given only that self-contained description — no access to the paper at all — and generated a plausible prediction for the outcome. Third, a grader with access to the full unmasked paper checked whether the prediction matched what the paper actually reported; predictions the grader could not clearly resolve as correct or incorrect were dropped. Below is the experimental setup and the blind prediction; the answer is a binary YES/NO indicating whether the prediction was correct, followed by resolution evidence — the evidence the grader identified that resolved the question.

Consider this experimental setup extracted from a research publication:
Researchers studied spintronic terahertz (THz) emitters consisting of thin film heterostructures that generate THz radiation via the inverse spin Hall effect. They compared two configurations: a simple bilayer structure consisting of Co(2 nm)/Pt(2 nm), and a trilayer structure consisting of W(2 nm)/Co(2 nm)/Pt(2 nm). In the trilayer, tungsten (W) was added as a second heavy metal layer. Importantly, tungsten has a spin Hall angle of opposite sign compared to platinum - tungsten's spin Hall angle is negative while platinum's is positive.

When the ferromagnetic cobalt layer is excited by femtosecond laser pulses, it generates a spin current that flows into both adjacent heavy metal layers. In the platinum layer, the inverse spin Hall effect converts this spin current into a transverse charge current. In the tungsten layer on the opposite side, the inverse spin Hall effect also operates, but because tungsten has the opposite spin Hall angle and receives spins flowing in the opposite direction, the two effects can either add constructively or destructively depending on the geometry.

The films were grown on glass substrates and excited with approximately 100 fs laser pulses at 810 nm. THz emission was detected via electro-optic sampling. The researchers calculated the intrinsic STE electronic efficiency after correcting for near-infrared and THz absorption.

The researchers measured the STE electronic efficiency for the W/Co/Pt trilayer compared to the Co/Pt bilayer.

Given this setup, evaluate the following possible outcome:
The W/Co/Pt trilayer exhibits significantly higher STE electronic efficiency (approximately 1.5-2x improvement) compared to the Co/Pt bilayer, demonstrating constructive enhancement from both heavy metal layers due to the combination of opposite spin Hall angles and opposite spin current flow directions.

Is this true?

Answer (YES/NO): YES